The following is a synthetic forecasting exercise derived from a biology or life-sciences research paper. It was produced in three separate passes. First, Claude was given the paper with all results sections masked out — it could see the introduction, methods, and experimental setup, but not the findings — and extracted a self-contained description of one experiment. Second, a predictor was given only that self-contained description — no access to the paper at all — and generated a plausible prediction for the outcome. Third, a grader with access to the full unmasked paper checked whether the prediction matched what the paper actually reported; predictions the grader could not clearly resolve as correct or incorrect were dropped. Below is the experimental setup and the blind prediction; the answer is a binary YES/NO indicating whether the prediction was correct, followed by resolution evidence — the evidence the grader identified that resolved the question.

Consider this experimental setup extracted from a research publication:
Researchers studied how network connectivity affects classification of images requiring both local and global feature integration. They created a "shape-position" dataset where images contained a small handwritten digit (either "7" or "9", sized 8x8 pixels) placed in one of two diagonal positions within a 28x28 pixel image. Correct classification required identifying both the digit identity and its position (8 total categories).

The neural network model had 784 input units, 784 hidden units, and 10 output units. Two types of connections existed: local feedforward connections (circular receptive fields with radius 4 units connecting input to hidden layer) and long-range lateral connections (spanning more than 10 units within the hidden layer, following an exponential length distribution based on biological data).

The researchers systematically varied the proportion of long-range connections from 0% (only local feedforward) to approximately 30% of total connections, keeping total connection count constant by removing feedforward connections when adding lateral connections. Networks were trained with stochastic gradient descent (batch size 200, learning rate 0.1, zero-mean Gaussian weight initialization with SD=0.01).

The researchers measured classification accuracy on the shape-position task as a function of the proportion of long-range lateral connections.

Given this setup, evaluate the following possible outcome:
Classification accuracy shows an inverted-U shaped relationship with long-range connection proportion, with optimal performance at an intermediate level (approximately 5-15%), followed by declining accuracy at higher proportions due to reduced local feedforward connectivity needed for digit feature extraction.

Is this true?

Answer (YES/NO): NO